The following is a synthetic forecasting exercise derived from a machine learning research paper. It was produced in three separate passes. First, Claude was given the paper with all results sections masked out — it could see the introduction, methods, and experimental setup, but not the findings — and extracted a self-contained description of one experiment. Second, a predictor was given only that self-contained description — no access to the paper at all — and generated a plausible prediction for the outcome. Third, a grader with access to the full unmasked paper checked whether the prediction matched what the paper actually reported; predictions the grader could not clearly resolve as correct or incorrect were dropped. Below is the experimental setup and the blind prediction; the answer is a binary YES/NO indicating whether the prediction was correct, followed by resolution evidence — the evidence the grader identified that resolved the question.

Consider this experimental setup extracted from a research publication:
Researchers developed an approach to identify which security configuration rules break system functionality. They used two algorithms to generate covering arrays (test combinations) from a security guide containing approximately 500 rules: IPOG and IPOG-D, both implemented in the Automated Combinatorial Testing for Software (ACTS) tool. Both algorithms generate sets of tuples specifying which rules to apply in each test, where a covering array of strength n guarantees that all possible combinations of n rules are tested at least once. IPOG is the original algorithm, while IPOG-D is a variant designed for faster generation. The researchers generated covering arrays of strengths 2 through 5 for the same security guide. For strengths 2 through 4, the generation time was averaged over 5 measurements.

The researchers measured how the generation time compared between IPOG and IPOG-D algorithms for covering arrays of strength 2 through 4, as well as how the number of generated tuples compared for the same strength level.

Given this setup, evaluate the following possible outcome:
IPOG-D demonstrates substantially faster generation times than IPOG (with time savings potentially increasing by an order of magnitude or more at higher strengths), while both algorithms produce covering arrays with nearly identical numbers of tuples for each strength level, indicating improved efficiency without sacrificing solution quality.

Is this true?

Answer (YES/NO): NO